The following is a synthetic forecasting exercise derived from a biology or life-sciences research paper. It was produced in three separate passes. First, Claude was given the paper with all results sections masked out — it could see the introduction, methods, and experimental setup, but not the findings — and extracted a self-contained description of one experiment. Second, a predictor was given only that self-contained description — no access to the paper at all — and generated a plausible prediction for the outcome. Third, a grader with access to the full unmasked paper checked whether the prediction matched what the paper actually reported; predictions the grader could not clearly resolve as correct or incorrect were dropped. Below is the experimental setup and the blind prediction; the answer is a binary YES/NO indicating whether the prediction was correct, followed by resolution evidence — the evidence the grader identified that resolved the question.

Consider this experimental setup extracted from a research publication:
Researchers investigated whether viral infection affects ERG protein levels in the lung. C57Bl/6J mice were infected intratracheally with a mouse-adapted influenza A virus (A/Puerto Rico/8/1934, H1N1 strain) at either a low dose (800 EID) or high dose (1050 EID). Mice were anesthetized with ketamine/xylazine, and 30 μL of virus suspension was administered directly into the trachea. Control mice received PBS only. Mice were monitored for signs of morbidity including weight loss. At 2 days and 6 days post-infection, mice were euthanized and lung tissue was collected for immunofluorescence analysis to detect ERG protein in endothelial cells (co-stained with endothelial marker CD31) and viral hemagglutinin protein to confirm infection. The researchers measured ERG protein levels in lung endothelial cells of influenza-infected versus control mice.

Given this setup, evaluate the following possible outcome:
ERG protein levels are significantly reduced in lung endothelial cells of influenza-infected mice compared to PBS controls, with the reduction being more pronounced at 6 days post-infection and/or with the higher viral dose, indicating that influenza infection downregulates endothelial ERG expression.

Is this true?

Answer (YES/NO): YES